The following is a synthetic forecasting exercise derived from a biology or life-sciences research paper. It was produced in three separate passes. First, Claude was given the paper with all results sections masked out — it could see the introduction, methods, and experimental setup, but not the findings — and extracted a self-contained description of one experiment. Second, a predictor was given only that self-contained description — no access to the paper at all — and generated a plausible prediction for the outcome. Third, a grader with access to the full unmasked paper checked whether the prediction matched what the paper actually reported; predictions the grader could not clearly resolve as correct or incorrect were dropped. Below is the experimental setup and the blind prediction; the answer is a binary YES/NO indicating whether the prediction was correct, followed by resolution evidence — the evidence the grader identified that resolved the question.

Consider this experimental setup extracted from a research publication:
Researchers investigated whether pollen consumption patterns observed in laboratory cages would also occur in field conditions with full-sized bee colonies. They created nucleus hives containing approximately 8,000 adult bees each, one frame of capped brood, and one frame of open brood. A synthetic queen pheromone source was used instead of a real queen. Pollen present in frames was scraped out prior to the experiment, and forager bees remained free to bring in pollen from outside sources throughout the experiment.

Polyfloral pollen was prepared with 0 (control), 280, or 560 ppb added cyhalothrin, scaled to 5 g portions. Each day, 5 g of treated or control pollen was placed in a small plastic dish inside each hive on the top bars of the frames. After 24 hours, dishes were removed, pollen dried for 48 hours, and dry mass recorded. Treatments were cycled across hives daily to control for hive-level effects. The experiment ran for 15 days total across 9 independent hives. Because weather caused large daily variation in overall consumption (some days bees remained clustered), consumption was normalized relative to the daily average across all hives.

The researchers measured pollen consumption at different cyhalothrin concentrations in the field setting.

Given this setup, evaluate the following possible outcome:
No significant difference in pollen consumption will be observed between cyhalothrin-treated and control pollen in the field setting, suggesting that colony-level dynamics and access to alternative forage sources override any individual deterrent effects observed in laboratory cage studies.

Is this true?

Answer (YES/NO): NO